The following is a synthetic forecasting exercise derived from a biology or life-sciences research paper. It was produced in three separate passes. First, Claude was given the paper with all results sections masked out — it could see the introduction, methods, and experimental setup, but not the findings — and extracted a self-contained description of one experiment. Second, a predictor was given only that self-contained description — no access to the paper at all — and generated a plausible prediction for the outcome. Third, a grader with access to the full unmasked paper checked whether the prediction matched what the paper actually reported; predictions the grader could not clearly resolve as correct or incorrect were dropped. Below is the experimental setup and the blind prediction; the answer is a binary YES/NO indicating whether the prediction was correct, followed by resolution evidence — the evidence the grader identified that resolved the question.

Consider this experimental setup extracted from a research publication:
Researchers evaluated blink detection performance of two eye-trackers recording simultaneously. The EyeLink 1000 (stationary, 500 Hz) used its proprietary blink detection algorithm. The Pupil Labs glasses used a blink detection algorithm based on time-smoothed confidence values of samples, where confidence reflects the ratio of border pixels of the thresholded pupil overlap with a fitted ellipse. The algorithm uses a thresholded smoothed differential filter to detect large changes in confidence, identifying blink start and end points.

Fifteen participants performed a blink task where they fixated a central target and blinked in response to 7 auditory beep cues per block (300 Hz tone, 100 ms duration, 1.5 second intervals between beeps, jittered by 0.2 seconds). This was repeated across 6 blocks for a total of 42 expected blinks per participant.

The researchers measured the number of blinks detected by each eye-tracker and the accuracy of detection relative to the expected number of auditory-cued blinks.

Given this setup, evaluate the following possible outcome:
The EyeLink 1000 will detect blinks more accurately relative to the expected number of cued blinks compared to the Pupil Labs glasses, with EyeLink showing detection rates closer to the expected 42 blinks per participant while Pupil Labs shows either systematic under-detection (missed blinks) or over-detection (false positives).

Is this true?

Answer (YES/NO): YES